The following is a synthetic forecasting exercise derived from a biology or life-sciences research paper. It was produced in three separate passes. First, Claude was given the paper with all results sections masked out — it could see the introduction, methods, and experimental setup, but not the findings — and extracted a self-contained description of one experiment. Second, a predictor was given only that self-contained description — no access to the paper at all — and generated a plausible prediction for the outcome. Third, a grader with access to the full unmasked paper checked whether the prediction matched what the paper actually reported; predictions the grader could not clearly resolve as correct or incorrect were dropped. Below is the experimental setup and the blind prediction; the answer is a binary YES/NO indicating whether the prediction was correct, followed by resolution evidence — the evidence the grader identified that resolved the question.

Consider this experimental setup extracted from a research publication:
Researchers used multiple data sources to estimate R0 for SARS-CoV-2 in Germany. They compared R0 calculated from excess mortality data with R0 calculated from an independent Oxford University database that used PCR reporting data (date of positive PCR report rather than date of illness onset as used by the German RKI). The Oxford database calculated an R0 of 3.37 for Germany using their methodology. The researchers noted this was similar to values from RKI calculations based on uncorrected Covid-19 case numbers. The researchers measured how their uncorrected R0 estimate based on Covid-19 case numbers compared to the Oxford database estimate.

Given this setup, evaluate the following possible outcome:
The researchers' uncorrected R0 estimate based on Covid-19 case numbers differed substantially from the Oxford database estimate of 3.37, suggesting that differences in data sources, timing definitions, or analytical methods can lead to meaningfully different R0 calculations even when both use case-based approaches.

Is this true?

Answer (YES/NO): NO